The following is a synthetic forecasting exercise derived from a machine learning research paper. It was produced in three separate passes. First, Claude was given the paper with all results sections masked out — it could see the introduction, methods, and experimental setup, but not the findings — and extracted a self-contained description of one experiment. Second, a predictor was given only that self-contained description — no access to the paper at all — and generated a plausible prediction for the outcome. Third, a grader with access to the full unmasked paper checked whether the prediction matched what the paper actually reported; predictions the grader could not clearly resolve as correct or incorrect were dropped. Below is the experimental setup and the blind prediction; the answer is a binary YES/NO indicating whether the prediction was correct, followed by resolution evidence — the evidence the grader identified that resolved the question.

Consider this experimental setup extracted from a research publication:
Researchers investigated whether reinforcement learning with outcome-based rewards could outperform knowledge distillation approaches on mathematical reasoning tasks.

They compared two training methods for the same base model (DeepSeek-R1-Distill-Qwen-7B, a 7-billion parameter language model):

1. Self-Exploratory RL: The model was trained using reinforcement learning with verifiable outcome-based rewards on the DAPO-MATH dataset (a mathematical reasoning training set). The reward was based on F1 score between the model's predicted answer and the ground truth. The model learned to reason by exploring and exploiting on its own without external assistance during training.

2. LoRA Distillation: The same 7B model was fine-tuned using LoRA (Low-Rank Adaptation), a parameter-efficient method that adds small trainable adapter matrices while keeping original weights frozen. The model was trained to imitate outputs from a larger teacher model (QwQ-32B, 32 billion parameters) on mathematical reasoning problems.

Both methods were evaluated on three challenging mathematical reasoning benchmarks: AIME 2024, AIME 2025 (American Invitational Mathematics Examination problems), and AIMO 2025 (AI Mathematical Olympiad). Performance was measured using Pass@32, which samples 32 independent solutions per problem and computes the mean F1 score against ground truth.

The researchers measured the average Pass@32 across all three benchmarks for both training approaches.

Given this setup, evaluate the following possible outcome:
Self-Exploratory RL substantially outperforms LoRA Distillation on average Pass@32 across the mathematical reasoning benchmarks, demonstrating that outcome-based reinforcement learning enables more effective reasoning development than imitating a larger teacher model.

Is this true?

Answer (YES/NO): YES